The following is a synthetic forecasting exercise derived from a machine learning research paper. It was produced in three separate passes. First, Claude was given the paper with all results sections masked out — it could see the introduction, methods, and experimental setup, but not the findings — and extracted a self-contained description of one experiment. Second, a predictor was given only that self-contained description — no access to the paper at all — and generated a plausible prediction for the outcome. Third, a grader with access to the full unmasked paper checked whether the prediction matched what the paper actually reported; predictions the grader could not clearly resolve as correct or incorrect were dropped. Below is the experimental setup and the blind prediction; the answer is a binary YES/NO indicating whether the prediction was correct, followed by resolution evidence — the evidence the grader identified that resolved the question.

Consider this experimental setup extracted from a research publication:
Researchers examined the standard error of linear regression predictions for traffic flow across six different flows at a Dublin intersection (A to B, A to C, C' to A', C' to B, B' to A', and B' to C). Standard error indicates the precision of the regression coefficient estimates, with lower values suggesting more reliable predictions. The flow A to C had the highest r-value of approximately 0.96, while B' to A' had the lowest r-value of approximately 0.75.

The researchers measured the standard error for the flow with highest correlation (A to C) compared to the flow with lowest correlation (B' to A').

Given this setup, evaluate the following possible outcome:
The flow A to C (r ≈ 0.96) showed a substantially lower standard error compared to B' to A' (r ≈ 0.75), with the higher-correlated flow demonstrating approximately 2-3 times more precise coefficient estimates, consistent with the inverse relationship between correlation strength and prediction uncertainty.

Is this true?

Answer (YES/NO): NO